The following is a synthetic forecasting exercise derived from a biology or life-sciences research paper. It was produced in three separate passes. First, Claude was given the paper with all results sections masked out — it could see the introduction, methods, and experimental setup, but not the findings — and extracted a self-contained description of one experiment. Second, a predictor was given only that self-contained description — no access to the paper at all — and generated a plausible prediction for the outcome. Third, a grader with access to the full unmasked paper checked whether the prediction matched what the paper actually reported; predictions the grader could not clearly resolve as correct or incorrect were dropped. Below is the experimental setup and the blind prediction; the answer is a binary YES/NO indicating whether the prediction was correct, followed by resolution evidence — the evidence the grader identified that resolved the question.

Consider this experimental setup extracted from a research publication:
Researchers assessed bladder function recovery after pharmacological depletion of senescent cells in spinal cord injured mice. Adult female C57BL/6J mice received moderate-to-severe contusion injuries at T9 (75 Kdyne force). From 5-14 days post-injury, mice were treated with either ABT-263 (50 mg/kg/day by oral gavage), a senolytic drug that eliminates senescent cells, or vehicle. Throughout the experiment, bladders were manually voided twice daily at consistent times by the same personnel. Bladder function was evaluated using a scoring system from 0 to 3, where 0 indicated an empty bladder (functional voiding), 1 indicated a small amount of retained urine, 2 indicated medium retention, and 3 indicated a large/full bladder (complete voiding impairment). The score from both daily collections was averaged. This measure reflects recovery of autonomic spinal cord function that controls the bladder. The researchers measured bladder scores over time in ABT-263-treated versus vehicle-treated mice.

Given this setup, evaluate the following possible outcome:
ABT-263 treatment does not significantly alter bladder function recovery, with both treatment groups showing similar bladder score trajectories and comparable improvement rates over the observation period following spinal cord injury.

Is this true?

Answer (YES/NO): NO